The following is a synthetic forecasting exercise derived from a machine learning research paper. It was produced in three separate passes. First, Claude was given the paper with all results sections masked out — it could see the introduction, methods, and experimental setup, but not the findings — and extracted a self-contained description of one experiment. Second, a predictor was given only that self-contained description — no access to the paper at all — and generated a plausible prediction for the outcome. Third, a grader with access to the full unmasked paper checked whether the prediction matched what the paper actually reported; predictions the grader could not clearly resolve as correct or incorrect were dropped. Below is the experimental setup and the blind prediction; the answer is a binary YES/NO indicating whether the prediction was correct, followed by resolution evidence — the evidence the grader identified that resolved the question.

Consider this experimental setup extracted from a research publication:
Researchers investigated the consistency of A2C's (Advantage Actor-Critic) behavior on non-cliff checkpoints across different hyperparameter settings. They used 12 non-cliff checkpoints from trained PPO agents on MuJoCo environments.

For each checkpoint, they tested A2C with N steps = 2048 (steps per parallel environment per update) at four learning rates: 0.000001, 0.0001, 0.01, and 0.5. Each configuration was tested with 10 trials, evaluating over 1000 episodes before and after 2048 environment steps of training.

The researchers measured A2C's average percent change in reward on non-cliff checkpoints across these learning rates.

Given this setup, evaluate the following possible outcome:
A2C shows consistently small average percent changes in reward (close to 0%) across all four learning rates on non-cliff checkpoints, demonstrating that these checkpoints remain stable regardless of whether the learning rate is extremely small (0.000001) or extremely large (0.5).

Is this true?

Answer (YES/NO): NO